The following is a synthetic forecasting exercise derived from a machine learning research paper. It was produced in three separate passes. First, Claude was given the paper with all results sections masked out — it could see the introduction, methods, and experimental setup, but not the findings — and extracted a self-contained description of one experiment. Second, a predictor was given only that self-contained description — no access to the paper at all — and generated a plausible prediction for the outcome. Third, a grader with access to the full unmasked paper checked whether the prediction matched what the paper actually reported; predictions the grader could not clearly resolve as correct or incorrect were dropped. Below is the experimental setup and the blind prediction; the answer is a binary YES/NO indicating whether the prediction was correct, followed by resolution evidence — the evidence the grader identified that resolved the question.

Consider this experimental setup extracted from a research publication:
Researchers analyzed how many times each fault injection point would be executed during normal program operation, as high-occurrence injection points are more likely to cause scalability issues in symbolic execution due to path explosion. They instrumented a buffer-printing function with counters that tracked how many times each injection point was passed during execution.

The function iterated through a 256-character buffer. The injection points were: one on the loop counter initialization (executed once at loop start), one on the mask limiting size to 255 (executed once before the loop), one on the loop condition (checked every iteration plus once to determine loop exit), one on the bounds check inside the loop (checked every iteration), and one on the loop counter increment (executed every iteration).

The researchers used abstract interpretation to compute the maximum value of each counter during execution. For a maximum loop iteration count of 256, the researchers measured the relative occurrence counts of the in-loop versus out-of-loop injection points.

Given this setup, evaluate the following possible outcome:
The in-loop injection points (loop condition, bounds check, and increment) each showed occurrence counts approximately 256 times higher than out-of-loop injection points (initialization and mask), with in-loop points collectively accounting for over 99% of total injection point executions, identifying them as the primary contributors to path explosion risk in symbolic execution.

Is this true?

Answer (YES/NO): YES